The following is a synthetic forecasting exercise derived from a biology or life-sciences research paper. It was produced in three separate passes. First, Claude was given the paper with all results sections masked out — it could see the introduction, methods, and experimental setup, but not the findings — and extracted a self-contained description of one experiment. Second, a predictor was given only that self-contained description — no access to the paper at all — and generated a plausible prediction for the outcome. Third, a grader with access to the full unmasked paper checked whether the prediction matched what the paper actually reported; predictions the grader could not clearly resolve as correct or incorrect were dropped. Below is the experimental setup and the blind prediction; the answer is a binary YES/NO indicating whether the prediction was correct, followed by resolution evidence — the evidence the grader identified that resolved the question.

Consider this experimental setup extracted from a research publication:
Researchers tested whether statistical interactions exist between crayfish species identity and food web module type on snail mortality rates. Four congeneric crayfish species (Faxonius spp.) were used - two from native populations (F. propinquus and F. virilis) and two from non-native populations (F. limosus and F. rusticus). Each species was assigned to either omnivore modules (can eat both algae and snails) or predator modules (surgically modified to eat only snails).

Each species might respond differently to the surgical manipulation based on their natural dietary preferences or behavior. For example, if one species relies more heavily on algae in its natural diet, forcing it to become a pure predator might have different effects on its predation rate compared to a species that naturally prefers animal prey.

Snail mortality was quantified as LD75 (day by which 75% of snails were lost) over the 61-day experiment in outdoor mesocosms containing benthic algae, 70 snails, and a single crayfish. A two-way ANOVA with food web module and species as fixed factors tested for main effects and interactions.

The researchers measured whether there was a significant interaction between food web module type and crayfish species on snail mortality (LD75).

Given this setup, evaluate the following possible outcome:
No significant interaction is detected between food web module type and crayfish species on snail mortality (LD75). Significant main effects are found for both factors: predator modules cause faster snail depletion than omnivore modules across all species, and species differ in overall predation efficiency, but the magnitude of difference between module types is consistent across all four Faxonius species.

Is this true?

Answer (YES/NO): NO